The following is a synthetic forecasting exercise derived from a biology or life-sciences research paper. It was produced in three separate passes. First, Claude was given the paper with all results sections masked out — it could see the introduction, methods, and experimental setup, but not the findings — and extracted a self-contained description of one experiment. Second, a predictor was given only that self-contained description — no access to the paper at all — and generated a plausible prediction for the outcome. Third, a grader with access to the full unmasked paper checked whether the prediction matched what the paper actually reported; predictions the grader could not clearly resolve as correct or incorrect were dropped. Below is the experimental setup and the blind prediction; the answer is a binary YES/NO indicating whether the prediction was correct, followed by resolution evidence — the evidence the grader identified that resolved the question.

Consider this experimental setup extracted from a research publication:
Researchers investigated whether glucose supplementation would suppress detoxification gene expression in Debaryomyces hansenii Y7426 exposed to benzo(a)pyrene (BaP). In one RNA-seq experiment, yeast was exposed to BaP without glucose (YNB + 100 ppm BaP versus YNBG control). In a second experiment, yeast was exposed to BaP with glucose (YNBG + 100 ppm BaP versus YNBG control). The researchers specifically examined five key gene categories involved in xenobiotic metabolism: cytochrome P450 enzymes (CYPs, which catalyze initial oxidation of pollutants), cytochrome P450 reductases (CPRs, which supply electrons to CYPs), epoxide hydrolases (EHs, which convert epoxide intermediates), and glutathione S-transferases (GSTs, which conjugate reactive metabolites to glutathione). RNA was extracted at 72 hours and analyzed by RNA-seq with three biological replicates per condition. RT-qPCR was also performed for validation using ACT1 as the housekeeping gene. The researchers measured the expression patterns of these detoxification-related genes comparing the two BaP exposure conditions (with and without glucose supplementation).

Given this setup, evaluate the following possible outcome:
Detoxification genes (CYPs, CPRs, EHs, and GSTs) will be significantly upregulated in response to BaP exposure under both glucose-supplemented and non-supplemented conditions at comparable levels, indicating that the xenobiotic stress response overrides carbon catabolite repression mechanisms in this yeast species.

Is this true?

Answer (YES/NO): YES